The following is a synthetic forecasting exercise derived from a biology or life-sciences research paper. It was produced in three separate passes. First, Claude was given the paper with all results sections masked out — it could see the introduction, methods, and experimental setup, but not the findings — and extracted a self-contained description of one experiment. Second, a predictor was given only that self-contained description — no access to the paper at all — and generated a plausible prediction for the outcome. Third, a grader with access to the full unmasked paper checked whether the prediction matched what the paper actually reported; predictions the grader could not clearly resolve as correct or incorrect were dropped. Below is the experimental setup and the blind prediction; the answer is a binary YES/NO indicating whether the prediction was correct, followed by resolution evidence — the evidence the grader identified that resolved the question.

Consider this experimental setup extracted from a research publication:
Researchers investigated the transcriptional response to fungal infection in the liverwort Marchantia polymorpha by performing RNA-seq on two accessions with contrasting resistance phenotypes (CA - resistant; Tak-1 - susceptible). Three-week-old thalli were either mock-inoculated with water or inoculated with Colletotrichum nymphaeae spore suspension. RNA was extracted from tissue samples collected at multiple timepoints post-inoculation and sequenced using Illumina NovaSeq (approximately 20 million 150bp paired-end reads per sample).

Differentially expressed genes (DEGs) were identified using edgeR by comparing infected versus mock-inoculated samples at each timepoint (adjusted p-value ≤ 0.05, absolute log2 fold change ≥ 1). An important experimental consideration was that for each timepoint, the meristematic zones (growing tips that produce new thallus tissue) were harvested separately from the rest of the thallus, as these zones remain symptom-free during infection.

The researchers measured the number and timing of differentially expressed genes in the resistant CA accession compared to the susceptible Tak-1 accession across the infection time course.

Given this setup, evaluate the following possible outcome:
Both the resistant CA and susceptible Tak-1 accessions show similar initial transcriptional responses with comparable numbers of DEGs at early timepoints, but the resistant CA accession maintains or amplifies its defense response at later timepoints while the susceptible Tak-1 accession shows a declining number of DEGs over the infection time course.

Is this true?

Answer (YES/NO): NO